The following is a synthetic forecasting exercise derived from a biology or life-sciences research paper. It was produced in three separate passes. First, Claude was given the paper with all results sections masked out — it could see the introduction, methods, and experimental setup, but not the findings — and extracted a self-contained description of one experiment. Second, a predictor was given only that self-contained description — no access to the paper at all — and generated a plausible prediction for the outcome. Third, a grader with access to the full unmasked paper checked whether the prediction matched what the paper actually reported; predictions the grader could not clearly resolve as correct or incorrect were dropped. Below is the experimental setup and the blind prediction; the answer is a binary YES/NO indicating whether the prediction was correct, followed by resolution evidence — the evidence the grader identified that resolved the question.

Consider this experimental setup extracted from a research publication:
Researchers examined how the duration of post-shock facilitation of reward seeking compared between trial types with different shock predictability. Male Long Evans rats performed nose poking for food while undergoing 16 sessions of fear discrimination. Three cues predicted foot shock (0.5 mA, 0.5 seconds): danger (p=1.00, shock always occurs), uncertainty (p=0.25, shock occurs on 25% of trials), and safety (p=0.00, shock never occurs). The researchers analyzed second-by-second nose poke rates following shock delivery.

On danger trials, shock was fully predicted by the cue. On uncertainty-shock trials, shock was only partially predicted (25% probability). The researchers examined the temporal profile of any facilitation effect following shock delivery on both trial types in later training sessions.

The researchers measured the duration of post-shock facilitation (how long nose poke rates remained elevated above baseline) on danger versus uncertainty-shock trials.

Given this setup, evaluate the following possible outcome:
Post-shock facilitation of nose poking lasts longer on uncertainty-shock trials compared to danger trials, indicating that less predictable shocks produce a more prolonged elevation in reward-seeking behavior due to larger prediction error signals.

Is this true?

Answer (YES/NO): NO